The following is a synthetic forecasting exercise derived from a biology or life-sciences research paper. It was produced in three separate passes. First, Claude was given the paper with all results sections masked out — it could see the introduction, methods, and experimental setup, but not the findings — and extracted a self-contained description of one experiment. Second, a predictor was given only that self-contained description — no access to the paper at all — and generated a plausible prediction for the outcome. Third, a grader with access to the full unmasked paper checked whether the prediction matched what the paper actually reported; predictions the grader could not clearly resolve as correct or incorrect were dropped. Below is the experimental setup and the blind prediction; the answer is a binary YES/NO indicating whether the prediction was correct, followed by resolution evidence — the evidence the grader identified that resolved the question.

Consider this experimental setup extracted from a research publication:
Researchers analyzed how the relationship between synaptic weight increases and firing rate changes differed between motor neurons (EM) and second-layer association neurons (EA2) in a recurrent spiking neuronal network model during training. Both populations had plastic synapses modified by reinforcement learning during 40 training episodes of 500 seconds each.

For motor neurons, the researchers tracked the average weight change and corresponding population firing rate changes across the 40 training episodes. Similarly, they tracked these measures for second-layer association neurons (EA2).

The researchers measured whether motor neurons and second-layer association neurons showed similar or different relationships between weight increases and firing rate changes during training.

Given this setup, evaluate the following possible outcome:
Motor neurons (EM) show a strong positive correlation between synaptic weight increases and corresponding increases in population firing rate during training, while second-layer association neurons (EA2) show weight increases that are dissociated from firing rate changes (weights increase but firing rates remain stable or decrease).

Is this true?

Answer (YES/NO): NO